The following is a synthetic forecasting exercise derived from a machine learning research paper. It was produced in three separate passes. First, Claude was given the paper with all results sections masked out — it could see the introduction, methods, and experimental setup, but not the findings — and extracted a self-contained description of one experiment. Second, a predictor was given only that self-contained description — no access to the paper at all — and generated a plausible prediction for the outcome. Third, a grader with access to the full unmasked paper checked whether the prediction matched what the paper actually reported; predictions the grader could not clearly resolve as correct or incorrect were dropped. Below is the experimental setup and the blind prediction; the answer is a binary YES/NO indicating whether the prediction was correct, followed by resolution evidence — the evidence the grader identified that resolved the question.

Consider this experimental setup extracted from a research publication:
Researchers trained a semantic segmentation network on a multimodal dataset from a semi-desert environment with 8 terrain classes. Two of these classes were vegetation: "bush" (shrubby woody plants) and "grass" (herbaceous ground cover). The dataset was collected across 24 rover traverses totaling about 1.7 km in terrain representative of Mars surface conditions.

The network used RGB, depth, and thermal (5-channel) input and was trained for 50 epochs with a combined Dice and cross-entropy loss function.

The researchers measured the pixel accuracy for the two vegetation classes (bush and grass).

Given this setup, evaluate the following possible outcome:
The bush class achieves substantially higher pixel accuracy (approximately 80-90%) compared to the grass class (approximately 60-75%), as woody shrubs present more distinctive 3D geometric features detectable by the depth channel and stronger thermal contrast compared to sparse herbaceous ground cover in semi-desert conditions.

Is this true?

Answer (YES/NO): NO